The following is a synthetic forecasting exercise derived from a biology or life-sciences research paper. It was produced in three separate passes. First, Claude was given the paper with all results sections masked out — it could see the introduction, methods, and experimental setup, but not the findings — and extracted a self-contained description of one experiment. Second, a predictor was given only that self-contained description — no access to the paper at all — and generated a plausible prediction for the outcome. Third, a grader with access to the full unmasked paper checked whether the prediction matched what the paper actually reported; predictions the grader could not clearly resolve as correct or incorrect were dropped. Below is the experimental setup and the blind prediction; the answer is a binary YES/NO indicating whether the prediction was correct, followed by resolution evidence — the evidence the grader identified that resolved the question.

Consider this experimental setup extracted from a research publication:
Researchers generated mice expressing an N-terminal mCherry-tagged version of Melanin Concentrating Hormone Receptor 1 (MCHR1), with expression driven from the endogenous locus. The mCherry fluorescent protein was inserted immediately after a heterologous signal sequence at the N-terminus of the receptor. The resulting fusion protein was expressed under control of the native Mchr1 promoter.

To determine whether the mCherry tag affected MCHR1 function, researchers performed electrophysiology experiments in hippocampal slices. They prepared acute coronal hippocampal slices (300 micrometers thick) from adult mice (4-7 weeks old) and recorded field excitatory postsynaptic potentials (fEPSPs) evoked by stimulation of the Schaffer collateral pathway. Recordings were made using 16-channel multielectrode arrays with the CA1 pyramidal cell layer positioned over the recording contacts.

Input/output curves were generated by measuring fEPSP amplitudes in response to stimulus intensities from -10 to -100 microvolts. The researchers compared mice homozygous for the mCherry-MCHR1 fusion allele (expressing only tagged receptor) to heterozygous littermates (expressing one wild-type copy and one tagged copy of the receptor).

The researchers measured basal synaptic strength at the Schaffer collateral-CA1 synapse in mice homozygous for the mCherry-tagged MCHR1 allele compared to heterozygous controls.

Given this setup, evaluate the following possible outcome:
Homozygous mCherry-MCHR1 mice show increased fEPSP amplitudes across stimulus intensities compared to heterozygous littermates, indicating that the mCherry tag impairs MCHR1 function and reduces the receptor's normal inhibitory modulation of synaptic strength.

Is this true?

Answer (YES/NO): NO